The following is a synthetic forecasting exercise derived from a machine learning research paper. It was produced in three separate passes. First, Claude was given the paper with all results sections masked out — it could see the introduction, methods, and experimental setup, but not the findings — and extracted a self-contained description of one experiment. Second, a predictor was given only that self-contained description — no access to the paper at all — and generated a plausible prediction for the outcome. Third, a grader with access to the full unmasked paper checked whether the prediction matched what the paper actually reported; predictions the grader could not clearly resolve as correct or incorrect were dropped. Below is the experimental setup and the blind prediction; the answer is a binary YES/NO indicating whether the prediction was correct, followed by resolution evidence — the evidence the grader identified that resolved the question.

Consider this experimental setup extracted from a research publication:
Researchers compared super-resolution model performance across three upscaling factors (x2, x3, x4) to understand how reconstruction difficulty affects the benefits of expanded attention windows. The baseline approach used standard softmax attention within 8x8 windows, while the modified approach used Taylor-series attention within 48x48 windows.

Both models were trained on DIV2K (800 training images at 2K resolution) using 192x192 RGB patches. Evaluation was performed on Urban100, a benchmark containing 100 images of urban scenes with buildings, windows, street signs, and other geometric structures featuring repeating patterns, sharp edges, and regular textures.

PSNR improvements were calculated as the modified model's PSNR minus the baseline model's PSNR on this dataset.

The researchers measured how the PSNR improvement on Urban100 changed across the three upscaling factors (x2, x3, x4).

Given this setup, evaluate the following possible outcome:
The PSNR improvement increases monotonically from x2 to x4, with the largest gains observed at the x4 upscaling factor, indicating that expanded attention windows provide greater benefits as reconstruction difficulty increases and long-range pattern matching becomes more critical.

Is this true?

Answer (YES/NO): NO